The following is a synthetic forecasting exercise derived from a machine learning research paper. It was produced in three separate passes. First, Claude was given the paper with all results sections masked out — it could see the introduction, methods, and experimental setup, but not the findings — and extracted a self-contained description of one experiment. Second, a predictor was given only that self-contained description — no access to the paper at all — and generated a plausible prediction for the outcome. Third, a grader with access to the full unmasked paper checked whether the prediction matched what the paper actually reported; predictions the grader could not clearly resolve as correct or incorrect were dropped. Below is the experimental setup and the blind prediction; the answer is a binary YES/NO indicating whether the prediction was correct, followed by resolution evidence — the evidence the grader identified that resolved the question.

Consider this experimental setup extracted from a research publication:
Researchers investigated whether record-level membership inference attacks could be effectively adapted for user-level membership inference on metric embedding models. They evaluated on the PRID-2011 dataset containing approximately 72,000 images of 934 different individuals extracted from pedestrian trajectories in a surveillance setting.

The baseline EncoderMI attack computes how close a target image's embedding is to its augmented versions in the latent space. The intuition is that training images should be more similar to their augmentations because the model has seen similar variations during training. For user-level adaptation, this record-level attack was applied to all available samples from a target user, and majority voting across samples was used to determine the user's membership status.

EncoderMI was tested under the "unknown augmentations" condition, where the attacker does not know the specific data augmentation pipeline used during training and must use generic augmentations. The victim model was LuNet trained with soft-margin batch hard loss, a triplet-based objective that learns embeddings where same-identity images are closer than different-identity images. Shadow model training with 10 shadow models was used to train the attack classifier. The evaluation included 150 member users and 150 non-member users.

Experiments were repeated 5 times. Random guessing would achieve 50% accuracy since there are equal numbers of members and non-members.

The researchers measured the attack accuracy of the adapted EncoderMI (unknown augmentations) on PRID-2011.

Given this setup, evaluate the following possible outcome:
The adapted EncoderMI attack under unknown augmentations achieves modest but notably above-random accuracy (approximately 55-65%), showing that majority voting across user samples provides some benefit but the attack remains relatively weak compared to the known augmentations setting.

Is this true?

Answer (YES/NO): NO